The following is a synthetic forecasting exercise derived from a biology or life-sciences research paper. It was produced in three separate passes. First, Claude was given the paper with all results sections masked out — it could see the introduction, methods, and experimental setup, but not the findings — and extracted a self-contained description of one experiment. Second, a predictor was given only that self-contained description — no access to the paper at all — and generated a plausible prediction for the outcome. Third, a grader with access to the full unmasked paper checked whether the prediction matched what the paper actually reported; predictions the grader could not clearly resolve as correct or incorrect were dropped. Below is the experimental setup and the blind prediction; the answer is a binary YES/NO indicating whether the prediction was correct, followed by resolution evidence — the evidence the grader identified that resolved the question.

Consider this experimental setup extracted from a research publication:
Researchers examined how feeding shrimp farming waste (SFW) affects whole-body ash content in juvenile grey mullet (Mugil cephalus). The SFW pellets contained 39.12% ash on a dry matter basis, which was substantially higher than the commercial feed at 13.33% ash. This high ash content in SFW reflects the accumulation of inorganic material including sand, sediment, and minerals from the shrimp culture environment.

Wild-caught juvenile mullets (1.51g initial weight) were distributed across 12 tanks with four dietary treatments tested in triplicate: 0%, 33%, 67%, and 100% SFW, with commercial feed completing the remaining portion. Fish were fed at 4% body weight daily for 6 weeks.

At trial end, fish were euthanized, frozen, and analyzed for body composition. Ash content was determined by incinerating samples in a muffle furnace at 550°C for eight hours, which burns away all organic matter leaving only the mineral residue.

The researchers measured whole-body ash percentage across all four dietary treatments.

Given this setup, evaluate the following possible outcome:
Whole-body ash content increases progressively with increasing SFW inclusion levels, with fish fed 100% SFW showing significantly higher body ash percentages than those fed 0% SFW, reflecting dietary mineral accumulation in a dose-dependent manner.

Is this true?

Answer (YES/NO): NO